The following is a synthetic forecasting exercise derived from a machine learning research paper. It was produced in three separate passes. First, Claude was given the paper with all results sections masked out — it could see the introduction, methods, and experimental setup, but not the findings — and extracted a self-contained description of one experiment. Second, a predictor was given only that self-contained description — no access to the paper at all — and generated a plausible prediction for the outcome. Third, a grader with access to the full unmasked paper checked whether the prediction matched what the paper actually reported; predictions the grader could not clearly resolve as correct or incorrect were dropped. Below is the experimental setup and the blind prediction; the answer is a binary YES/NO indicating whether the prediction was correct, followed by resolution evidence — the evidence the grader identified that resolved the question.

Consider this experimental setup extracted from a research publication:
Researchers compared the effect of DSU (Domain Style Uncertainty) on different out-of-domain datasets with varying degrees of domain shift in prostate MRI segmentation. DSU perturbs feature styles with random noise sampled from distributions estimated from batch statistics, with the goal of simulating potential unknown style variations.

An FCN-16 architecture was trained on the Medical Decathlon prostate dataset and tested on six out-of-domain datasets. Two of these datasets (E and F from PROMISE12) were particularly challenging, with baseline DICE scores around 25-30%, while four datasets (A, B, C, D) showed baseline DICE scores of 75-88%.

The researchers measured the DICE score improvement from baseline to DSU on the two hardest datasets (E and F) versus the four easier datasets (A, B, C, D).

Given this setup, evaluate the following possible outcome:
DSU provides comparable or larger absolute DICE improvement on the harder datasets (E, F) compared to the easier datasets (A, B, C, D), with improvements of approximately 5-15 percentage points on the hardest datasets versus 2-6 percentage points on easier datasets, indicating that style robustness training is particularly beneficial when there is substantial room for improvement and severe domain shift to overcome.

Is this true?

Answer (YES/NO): NO